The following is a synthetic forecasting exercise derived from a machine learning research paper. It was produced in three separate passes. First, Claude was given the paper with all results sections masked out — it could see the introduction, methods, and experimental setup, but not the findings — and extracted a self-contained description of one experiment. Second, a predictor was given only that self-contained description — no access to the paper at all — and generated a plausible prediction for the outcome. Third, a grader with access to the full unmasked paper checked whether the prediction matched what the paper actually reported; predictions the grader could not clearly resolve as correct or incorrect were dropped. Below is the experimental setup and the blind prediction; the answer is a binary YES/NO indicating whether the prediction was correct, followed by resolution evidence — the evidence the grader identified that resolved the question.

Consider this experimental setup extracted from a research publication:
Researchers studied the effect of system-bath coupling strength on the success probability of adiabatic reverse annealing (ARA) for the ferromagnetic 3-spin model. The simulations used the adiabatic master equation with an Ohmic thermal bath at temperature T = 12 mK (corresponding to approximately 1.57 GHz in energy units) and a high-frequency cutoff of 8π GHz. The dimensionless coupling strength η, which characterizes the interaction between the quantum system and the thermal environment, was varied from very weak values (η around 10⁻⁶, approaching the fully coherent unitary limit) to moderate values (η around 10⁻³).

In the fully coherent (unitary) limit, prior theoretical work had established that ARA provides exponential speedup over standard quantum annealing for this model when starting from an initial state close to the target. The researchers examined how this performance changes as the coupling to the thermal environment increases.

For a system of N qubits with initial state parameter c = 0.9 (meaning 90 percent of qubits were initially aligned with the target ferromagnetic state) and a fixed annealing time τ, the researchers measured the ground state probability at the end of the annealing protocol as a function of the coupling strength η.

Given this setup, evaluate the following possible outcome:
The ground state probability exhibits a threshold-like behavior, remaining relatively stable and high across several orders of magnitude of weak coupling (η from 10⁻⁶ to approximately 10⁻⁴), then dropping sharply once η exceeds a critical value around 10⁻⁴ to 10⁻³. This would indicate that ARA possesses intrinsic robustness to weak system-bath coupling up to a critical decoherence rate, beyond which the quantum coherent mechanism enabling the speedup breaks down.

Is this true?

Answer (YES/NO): NO